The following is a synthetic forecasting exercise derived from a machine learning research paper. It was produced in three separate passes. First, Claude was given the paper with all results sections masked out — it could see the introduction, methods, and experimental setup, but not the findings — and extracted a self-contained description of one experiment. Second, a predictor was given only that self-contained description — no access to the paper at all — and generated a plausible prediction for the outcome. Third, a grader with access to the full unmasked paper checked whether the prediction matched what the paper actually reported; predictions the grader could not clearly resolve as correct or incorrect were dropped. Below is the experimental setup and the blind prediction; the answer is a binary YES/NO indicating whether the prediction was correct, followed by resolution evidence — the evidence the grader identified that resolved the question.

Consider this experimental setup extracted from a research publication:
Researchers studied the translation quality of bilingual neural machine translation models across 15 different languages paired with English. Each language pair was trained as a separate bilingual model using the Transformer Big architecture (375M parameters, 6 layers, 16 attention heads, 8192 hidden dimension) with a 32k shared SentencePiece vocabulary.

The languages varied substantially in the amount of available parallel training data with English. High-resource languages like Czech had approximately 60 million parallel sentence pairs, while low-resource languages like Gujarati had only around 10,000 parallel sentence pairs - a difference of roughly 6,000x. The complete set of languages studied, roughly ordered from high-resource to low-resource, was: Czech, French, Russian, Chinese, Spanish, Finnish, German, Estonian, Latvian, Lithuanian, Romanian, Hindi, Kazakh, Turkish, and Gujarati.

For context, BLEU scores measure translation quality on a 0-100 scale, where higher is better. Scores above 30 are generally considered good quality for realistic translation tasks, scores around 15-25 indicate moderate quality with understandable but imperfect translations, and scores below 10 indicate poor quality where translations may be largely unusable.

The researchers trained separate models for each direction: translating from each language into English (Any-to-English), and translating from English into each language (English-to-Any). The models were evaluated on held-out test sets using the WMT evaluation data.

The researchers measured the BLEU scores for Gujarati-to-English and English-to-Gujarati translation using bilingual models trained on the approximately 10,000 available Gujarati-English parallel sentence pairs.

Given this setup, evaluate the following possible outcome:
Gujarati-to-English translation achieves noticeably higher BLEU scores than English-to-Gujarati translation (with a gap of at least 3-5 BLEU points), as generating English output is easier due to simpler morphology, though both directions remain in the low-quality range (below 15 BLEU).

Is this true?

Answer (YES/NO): NO